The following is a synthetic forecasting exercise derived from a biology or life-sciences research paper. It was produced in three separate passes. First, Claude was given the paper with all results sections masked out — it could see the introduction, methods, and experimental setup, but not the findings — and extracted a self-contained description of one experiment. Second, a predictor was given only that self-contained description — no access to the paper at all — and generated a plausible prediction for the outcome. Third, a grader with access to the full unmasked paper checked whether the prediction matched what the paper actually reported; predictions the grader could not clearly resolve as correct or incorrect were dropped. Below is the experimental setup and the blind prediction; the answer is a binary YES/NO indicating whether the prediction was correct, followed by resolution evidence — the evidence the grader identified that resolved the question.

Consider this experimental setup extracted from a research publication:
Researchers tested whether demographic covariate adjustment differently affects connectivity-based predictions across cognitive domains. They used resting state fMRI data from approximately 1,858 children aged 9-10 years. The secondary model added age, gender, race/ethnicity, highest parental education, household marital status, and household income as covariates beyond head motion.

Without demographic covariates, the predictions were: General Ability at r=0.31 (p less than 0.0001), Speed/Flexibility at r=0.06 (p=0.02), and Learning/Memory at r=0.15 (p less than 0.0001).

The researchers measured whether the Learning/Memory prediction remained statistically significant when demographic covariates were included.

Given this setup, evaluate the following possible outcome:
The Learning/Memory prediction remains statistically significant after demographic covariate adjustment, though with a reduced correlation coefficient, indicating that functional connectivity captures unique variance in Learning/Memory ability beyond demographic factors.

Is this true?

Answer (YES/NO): YES